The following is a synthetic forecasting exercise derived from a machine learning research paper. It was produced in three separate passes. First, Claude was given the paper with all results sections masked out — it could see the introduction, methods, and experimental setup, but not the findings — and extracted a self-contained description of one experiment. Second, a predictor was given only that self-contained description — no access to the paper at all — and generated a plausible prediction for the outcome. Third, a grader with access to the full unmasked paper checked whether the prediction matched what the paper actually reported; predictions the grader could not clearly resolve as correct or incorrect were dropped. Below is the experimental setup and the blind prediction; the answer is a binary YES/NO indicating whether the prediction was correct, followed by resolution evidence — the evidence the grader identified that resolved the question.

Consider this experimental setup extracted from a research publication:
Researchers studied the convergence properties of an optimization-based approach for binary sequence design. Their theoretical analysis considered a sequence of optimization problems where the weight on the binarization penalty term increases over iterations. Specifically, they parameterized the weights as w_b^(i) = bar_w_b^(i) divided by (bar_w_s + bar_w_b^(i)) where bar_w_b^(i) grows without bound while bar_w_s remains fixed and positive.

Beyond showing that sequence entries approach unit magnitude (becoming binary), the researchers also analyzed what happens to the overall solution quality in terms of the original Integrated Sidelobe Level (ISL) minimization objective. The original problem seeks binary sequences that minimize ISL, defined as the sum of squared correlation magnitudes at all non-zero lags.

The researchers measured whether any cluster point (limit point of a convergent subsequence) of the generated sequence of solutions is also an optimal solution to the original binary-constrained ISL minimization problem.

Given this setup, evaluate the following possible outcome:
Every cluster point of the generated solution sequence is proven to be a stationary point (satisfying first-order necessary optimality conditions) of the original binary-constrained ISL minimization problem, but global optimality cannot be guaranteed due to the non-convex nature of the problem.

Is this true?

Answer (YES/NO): NO